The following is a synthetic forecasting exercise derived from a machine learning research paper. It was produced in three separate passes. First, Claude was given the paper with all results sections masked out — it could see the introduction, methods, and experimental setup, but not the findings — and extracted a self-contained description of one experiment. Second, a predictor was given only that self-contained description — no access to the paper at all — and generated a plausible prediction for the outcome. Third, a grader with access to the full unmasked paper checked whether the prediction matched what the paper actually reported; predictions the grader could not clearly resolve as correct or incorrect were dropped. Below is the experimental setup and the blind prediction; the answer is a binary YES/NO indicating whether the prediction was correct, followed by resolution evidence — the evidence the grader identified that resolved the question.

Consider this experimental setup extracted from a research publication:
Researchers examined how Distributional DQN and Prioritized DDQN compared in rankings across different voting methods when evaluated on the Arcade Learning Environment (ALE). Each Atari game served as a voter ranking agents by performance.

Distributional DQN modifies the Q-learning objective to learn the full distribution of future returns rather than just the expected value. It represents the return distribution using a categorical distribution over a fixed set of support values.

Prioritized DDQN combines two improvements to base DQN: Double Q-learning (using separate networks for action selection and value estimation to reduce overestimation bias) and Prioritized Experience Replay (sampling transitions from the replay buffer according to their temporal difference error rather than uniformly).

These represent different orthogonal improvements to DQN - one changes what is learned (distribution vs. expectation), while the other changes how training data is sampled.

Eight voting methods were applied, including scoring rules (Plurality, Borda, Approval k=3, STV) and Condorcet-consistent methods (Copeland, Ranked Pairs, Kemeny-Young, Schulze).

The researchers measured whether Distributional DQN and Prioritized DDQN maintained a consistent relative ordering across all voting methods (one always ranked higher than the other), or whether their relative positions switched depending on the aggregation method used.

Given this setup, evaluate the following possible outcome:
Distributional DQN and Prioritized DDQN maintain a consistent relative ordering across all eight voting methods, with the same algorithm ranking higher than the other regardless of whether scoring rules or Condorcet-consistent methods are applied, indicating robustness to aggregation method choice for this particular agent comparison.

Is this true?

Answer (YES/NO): YES